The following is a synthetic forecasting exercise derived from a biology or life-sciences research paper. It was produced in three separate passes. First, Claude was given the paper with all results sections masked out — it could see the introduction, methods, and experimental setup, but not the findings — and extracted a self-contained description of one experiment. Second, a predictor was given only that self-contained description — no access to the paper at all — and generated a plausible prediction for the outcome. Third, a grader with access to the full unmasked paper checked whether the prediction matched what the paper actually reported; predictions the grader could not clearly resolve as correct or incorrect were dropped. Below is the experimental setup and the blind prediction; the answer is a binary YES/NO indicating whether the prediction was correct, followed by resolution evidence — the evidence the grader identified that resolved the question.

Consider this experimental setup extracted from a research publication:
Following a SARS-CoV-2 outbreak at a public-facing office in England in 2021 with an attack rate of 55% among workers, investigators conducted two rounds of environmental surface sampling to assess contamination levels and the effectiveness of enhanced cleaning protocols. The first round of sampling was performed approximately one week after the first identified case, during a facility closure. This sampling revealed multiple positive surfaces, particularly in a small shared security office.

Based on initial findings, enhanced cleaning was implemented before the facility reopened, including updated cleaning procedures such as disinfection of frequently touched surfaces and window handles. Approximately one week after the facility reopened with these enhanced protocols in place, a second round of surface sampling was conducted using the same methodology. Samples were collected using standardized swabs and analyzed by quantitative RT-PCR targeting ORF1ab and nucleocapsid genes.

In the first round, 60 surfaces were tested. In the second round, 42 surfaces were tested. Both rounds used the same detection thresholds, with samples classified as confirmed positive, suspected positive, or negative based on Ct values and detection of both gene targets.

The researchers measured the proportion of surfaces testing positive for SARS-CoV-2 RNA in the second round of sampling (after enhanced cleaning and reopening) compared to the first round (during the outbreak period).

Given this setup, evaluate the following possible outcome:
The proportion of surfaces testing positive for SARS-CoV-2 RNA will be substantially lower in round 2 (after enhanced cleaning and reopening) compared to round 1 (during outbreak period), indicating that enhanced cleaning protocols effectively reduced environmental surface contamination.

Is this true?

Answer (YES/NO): YES